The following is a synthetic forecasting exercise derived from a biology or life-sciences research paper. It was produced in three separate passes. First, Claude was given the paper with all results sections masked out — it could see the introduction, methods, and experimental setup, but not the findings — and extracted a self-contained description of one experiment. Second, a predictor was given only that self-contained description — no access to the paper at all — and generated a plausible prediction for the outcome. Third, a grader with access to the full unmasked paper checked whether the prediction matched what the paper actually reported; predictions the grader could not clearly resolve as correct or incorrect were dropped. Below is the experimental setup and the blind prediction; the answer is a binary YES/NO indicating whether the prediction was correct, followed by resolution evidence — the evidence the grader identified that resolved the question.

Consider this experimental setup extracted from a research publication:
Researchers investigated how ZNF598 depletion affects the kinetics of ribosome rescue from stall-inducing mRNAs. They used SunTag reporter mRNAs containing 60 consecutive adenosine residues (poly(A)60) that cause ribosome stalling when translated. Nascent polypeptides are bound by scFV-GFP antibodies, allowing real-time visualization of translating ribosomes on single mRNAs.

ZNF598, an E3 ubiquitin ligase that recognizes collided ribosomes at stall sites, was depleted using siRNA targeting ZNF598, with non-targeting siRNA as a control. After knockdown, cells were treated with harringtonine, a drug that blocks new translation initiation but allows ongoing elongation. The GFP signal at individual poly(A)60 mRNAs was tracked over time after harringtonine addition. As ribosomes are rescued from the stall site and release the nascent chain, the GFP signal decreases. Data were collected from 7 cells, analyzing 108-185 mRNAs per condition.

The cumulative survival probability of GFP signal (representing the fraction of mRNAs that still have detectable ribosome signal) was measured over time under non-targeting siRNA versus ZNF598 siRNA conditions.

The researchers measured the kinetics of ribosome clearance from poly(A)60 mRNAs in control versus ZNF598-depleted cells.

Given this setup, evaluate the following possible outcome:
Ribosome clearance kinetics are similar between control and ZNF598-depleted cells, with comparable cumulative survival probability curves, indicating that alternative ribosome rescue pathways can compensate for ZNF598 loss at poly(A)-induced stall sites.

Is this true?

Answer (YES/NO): NO